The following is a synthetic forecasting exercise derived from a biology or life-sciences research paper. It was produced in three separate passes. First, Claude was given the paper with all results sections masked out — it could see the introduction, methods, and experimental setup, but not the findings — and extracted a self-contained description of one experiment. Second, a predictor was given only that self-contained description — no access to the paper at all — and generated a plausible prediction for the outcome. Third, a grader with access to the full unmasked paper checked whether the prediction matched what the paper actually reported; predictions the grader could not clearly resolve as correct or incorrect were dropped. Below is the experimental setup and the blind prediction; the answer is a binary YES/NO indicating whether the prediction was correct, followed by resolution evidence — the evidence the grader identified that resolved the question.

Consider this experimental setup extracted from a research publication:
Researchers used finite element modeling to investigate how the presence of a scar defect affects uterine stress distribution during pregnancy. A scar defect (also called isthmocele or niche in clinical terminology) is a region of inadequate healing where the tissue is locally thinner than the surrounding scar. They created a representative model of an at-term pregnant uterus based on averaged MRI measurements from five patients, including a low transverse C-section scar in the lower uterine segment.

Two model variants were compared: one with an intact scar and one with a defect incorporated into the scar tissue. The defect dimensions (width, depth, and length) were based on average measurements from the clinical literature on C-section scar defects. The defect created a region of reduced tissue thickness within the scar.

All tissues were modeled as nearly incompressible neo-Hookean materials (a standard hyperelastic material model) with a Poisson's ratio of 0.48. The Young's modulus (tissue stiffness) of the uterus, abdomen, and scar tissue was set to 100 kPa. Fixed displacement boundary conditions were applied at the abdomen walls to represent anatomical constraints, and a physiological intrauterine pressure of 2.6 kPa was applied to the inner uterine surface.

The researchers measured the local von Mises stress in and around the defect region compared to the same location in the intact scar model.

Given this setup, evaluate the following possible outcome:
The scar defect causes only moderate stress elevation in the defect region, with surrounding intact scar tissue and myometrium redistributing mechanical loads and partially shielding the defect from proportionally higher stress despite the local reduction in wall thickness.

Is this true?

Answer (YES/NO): NO